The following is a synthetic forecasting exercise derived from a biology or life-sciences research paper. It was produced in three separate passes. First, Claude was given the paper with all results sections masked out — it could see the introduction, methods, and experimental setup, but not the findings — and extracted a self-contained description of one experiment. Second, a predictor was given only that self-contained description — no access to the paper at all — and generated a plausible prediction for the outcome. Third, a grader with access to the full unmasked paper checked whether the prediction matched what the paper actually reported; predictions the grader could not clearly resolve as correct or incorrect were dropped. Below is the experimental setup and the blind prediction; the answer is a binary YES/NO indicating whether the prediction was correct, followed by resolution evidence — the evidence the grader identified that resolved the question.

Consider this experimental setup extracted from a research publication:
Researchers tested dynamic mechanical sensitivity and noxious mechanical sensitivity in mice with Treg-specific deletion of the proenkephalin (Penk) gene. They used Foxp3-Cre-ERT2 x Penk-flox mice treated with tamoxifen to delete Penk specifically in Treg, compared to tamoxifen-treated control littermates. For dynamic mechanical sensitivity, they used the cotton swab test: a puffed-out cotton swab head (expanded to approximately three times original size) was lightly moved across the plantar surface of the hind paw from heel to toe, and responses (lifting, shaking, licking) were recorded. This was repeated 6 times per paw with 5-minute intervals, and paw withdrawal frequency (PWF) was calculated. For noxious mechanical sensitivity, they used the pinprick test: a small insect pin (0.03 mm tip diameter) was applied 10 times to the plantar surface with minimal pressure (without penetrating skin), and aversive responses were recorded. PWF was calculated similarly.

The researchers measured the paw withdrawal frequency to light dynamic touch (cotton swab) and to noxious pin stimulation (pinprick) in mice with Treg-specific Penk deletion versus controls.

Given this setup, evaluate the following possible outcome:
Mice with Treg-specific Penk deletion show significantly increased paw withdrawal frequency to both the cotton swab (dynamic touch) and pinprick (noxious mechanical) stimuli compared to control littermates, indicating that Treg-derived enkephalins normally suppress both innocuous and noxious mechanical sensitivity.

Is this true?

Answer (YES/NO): NO